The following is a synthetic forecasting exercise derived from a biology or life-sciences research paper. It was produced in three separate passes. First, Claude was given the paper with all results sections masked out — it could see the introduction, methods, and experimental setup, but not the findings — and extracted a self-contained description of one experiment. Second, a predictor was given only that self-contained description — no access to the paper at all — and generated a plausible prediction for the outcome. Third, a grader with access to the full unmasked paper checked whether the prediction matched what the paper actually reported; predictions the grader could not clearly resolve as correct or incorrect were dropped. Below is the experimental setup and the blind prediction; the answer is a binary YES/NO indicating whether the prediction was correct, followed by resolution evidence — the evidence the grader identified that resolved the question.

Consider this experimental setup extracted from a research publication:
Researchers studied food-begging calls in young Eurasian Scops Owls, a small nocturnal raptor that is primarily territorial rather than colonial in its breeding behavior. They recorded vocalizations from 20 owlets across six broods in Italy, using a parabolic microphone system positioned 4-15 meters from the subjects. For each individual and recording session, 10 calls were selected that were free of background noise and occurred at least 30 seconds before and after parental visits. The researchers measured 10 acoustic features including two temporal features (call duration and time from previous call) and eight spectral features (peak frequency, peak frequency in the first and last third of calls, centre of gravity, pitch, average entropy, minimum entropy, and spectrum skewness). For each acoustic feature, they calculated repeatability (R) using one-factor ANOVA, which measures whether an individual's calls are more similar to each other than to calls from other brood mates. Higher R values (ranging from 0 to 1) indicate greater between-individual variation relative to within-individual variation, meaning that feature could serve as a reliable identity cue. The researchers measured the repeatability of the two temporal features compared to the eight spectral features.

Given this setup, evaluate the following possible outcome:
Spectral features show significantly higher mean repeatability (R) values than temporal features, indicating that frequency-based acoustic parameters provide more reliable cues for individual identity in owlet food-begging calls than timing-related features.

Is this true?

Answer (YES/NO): NO